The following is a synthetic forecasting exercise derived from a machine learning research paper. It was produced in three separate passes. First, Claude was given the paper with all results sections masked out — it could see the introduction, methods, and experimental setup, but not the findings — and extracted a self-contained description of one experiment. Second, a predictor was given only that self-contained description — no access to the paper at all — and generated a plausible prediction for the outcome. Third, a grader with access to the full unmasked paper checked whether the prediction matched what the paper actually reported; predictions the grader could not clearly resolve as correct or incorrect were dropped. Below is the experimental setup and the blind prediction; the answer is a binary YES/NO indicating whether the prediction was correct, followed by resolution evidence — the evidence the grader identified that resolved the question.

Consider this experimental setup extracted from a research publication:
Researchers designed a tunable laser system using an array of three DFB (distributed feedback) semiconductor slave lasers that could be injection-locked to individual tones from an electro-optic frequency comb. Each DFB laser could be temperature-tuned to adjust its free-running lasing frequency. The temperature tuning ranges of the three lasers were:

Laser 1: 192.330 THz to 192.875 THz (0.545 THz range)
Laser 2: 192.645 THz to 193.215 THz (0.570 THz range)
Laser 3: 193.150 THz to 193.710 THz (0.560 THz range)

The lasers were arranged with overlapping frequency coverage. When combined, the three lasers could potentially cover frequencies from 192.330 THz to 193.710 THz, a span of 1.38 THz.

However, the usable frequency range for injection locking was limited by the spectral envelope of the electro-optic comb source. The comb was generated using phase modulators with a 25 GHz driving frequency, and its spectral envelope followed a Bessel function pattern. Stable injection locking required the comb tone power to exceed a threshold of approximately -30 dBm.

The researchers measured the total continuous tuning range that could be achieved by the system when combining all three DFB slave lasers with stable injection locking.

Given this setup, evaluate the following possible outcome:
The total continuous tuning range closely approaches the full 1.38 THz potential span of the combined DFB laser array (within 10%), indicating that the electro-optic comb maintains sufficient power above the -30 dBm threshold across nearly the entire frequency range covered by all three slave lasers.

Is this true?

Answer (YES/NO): NO